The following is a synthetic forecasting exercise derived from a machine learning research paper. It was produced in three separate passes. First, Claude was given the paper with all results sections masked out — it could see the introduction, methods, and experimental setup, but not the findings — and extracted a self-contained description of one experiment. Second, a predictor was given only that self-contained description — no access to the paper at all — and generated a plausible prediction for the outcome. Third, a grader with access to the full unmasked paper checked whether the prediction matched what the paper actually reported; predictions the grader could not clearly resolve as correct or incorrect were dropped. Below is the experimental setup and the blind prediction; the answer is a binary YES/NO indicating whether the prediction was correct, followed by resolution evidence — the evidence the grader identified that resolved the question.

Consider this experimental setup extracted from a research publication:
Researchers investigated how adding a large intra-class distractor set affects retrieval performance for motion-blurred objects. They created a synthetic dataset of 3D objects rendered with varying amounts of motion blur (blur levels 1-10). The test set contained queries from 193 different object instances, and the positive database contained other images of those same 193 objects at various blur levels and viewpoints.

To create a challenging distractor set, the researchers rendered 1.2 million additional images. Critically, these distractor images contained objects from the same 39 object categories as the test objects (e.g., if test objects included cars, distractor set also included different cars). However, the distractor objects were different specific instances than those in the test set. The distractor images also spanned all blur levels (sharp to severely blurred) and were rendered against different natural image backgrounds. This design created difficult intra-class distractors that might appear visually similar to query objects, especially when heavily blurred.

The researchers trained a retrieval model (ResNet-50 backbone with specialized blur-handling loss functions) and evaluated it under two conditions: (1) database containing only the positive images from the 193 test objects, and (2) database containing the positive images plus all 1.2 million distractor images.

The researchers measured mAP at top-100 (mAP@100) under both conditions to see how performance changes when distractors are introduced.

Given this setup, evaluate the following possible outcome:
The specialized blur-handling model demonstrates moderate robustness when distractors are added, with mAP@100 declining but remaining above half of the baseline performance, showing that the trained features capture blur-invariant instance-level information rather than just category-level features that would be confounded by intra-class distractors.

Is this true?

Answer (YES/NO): YES